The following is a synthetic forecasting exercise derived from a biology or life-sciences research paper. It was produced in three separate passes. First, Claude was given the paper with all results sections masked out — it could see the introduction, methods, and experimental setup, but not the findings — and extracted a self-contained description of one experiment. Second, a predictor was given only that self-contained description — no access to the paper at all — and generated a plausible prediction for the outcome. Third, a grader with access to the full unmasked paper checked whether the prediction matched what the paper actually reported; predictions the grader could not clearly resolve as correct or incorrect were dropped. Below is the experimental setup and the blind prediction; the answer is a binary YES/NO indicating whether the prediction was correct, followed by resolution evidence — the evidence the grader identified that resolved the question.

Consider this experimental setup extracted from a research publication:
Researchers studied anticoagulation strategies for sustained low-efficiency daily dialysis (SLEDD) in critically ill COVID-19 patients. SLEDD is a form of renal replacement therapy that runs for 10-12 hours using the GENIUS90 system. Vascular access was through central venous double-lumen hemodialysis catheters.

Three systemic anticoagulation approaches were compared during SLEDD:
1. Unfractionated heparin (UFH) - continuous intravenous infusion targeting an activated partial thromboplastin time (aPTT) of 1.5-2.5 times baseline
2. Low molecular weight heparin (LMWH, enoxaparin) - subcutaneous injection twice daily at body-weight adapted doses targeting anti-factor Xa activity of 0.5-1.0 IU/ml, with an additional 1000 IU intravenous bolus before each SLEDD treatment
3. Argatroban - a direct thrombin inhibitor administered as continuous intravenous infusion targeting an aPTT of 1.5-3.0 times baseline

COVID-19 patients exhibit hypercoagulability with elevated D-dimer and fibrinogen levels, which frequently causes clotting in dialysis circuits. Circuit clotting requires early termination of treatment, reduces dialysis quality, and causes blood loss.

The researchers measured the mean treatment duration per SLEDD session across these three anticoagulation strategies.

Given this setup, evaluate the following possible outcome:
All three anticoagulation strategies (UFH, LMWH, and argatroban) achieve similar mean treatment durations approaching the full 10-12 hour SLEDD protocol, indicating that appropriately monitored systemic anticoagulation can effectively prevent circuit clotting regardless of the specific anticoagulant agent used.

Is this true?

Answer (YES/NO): NO